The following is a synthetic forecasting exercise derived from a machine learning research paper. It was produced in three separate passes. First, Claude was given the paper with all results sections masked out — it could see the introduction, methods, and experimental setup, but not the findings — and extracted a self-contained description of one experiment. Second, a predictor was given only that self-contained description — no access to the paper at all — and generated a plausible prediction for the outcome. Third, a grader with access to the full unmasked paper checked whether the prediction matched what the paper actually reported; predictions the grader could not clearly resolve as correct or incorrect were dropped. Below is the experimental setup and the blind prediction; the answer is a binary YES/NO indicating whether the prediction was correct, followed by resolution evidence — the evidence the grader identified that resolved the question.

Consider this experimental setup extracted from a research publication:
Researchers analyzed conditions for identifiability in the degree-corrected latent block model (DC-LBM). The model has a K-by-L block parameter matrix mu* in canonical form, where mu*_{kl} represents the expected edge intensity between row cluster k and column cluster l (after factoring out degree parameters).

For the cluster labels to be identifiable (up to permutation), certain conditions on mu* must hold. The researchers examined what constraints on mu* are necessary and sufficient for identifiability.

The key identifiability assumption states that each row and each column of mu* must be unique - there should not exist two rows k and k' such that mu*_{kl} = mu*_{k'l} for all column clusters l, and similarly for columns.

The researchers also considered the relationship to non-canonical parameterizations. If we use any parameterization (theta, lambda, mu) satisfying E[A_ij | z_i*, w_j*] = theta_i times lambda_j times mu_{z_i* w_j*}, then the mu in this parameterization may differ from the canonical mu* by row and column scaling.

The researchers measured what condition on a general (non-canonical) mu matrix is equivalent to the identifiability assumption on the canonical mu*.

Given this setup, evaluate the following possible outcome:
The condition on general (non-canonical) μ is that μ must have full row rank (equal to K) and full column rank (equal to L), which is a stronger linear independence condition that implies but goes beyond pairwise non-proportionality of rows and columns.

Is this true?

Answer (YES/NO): NO